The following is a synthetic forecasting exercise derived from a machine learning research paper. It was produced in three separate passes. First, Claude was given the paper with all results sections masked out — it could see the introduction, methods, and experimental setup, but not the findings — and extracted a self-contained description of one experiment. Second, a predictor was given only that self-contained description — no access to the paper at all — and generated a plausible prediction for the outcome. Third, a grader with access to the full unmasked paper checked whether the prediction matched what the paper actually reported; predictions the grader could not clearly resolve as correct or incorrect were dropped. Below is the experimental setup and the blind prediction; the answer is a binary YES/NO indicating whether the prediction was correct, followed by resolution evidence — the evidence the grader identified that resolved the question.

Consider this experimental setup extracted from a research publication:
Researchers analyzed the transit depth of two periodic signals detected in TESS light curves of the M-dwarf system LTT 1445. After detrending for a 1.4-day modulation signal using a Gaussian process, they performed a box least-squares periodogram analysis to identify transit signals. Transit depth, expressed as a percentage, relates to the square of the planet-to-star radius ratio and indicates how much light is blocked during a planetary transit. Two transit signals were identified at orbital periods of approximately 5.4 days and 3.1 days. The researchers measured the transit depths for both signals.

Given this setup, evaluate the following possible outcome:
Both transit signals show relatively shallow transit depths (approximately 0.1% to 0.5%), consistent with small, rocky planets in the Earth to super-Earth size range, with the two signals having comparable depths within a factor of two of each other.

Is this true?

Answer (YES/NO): YES